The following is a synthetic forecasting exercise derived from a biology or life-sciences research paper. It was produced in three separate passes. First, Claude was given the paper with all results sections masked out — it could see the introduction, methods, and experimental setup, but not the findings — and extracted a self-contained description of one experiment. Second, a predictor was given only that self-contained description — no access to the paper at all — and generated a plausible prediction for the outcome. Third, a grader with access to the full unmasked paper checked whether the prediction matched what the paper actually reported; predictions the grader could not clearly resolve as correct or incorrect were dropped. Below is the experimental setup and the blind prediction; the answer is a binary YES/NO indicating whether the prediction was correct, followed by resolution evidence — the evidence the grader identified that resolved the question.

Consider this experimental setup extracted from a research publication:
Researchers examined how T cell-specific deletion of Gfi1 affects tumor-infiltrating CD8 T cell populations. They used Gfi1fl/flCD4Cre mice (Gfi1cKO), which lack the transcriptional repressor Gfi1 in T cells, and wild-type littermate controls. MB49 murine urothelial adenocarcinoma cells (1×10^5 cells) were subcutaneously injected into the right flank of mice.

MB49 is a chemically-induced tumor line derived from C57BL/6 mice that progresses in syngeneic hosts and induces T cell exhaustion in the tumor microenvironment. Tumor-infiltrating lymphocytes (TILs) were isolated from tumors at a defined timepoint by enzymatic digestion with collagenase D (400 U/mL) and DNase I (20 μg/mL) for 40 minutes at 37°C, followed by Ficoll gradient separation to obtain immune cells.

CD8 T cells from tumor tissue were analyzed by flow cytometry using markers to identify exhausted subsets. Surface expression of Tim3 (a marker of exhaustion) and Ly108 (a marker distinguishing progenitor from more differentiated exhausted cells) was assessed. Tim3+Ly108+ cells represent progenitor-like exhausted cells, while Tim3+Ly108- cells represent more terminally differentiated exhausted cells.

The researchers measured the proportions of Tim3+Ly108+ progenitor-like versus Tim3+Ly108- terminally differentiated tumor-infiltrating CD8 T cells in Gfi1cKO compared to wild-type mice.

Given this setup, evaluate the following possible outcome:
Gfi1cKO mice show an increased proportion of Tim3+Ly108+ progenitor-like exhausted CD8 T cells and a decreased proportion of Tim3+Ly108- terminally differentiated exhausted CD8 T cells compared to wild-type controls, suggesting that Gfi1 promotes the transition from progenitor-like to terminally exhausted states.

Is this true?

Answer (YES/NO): YES